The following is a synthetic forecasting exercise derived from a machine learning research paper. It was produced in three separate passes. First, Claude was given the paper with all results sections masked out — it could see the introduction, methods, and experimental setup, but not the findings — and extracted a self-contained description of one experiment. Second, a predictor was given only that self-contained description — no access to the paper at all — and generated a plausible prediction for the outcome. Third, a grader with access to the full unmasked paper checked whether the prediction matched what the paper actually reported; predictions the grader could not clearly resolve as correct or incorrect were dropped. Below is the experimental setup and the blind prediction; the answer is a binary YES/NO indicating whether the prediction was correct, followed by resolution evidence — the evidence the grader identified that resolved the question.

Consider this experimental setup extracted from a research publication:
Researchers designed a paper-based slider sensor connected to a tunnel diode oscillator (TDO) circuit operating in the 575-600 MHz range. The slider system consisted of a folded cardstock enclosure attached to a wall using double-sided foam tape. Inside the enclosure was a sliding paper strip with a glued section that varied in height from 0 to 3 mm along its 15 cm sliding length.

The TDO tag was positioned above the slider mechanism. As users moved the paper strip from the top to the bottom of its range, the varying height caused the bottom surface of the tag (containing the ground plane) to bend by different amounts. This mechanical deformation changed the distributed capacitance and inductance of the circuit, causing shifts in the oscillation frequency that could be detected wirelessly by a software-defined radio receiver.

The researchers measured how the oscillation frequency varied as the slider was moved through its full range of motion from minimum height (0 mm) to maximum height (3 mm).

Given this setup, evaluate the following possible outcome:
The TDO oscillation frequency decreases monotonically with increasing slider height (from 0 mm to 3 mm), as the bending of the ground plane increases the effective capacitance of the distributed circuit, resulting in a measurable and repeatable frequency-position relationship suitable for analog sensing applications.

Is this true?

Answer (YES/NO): NO